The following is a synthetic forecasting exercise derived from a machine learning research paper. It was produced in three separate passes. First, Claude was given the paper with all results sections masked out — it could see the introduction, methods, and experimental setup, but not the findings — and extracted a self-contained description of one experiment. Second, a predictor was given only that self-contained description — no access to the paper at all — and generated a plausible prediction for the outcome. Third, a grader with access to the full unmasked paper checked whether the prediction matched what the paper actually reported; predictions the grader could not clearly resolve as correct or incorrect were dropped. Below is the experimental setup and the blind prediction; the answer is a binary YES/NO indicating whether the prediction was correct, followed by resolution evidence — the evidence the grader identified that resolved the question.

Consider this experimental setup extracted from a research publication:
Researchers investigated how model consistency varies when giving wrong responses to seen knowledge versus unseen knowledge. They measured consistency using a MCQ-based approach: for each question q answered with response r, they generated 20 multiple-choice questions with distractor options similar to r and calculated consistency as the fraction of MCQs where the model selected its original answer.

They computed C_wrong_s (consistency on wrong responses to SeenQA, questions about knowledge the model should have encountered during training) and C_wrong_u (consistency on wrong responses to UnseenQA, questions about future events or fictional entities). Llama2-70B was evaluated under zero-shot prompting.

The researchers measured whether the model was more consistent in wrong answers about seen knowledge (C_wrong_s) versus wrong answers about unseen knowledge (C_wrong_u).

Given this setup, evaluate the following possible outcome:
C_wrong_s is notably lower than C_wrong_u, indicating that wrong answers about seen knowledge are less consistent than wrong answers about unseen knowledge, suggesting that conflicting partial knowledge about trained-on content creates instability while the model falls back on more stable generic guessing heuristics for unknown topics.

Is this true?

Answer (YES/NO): NO